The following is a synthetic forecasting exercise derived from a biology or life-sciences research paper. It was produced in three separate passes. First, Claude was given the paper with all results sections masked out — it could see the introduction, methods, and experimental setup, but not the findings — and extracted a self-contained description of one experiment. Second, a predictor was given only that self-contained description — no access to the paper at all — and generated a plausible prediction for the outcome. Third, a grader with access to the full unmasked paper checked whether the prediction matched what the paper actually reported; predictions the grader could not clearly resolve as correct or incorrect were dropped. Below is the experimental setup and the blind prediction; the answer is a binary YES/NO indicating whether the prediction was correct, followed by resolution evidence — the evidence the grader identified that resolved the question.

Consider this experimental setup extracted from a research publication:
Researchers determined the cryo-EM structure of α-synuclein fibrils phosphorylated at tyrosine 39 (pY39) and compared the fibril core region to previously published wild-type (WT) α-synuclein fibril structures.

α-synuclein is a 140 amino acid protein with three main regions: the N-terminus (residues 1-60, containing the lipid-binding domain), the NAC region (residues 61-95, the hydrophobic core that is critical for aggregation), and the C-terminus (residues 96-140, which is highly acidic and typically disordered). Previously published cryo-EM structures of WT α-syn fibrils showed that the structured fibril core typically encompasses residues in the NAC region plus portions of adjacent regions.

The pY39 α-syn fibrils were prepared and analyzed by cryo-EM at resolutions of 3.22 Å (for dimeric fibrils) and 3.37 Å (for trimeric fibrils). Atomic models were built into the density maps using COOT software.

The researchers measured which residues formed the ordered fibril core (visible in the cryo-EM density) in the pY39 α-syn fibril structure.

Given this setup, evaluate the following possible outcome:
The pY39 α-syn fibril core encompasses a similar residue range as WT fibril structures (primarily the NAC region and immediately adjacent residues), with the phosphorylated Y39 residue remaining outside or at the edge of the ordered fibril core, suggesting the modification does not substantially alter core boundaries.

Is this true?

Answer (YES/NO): NO